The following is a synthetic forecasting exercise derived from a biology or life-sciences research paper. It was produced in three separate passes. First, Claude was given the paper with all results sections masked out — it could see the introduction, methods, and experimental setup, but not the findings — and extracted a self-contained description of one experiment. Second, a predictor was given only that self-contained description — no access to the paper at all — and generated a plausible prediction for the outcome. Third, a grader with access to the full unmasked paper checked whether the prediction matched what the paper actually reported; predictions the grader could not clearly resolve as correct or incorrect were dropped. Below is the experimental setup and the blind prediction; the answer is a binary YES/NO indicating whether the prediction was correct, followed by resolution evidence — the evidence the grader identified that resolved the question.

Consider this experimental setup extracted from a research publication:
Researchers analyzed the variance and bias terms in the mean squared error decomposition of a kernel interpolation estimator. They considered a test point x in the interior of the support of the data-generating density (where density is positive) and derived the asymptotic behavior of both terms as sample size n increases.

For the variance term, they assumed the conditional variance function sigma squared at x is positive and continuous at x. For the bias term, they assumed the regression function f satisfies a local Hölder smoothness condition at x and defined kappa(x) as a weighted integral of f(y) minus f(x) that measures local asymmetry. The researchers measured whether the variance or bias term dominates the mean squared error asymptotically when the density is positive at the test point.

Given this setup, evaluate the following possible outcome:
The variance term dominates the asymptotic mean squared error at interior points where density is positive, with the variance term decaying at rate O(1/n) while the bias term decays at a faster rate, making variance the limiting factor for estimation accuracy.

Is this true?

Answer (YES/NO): NO